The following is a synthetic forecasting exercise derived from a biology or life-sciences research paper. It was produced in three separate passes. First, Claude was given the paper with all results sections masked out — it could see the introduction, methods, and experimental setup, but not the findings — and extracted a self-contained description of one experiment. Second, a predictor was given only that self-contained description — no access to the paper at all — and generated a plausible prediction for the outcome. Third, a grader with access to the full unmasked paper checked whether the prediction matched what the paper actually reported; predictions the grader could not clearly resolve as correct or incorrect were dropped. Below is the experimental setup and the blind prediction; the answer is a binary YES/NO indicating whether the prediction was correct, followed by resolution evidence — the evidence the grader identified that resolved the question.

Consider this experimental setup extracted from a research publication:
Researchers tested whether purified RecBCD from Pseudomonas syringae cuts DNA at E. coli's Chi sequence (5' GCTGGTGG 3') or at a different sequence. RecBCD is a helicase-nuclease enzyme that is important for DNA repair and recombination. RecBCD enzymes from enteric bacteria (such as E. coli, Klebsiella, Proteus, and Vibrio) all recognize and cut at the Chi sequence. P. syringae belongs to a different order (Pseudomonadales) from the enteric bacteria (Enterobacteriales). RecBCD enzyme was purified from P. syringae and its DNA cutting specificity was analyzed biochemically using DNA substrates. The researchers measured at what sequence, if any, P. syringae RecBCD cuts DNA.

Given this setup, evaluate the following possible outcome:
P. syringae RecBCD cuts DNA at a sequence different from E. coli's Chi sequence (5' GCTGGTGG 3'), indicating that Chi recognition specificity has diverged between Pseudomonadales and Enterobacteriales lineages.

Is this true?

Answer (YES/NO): YES